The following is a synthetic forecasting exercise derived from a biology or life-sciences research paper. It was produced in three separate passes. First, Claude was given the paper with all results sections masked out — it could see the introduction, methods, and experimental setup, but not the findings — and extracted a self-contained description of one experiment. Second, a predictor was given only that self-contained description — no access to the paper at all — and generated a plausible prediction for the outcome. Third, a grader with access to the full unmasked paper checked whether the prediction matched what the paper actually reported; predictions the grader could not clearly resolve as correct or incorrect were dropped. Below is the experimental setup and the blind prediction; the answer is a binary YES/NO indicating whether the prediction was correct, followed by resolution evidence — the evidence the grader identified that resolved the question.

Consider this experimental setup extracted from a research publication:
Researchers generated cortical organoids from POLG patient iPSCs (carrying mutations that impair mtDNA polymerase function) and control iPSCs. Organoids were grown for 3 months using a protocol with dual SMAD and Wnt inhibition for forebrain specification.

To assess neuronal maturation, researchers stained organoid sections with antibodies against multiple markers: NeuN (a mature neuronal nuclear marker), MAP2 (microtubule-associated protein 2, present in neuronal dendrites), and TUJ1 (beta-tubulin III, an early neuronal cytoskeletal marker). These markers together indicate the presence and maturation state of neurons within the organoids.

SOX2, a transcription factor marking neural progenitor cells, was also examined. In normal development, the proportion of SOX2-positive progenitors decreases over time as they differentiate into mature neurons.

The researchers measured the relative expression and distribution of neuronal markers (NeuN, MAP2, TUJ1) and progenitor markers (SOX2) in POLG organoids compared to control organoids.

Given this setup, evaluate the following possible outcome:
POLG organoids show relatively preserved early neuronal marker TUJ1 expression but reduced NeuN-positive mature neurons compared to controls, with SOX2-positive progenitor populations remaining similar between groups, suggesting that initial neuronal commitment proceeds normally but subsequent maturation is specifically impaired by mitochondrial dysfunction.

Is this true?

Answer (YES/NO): NO